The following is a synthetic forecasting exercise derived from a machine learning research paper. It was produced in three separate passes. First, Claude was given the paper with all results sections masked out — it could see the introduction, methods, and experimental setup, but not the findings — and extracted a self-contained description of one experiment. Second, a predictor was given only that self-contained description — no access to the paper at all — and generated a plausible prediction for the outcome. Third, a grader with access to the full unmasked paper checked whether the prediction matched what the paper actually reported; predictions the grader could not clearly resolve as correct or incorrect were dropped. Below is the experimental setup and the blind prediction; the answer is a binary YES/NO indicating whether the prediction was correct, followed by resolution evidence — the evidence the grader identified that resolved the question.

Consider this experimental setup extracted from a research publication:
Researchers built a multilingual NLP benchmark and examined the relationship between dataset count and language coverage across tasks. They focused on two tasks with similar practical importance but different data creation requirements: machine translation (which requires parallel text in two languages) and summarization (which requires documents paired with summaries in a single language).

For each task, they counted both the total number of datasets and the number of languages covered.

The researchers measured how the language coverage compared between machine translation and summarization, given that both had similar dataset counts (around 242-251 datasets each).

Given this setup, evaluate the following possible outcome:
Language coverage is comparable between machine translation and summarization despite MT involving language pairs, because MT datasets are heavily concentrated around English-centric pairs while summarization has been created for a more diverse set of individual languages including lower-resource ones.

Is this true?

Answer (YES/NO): YES